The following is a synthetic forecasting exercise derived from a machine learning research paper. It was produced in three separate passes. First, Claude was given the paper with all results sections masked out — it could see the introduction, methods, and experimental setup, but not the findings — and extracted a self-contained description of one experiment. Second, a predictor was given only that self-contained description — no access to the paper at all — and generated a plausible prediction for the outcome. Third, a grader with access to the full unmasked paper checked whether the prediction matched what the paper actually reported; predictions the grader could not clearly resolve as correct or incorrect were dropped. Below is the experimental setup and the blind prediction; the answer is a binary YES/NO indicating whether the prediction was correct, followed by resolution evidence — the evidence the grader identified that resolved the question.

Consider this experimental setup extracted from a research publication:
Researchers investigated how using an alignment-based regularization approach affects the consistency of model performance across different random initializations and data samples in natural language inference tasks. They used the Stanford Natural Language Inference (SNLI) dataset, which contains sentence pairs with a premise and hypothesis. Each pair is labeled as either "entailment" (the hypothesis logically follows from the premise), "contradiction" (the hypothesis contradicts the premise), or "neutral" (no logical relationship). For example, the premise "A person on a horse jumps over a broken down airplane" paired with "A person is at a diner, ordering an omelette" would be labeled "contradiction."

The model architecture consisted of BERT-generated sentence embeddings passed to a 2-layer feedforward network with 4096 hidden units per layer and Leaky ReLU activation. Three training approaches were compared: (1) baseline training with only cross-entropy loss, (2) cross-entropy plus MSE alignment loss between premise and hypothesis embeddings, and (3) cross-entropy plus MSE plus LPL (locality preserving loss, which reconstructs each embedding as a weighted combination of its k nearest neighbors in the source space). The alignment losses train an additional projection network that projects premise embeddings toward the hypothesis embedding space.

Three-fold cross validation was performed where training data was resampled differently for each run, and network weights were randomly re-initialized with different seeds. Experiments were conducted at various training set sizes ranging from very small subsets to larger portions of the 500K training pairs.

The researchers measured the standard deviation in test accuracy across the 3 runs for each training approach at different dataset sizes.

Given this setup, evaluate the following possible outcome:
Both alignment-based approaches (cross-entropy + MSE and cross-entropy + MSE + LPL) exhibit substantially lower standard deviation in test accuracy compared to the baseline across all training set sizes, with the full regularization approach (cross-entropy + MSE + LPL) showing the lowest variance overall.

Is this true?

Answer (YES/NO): NO